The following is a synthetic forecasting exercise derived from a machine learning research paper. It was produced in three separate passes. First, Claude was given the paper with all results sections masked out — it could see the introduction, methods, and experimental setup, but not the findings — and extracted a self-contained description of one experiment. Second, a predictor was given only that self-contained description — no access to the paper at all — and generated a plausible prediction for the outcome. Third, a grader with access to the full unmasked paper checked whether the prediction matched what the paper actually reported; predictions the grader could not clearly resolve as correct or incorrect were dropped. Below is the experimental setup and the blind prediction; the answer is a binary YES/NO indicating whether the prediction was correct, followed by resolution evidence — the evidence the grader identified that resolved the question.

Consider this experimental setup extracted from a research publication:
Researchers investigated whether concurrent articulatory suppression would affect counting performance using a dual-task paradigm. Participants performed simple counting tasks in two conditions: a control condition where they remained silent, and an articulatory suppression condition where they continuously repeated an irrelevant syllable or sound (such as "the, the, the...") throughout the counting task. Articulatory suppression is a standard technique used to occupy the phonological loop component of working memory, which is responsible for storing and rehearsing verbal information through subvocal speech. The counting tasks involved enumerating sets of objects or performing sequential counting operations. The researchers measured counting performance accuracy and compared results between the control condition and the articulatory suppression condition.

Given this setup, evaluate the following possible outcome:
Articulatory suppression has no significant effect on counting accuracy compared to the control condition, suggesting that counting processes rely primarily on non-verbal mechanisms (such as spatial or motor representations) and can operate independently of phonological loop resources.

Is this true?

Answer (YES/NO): NO